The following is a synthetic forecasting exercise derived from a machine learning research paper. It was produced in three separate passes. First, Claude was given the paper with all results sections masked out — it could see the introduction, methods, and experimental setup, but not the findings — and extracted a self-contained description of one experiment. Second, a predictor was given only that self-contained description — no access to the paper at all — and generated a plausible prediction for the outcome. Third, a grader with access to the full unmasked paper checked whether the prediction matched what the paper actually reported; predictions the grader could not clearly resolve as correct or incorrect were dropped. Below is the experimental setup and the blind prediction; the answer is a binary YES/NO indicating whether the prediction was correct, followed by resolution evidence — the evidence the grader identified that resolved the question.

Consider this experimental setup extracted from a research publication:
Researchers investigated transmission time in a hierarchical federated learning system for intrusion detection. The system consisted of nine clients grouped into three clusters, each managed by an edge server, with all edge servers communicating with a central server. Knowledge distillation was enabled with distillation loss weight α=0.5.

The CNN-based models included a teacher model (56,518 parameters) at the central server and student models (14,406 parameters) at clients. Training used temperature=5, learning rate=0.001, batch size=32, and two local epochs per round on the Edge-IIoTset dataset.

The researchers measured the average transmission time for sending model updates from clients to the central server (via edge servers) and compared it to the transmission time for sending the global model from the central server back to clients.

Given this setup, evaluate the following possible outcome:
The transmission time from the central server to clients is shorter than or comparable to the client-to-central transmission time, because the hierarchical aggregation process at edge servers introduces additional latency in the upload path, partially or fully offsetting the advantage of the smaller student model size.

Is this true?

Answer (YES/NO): YES